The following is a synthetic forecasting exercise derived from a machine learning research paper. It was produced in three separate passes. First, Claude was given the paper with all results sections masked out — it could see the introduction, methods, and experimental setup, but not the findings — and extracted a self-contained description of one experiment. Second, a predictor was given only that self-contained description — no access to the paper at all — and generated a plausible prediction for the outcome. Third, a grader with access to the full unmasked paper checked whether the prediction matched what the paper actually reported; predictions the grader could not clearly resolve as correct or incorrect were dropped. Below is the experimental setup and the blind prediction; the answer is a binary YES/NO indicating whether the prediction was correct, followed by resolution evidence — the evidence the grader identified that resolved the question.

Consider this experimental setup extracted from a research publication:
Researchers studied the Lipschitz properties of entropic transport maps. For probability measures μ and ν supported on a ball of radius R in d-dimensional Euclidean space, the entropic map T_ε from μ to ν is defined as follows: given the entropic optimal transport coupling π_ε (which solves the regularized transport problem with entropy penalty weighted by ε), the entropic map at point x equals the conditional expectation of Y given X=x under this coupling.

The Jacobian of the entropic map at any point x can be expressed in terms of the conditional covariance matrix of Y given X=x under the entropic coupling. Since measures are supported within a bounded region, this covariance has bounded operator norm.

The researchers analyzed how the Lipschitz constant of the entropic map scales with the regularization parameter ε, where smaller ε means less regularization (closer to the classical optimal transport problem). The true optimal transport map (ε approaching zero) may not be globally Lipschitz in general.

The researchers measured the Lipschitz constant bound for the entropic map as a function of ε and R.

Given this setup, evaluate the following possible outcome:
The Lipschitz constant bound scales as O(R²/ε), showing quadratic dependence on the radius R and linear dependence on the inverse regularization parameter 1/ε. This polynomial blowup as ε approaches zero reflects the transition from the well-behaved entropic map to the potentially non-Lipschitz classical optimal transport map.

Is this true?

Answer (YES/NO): YES